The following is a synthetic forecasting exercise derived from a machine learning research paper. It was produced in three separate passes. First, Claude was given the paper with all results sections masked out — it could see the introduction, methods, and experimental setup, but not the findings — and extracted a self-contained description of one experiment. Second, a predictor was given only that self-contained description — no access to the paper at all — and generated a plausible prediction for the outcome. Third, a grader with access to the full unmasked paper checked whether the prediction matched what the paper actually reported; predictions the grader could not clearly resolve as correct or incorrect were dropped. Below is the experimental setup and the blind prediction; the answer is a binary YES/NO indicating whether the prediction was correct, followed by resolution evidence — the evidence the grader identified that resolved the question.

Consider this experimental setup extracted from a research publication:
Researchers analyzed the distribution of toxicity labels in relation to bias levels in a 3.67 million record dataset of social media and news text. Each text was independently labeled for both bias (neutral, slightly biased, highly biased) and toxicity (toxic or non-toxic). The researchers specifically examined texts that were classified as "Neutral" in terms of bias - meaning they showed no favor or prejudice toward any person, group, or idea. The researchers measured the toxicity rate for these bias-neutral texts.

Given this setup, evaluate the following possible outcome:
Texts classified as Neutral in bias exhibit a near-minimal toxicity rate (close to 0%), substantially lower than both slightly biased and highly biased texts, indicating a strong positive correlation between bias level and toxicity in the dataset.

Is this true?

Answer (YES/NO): NO